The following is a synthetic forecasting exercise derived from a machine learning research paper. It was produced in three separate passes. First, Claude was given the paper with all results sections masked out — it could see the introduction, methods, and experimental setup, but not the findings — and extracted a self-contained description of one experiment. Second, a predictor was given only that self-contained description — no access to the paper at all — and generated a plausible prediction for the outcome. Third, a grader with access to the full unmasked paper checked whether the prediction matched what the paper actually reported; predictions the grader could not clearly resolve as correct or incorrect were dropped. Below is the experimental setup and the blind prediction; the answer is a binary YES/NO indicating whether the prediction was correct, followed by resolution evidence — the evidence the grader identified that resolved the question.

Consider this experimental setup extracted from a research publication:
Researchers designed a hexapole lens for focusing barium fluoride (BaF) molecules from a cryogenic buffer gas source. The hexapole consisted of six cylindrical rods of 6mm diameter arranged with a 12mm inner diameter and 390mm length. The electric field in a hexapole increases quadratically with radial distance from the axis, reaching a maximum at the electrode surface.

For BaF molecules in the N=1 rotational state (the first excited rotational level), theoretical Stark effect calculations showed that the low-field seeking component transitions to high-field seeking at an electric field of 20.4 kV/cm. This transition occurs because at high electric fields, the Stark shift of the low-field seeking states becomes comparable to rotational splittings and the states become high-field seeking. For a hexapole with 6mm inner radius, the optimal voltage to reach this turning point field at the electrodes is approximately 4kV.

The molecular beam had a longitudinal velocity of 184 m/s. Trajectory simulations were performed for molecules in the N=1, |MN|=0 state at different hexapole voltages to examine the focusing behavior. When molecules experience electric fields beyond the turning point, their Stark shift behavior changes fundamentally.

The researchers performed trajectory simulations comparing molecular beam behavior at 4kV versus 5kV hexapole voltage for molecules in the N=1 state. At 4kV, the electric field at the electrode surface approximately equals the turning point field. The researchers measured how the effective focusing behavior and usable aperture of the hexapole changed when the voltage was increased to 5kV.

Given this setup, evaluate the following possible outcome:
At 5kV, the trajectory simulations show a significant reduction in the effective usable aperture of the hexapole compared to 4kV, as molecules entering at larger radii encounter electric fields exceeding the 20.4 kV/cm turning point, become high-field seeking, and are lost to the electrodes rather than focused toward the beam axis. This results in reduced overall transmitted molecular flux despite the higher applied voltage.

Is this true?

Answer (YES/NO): NO